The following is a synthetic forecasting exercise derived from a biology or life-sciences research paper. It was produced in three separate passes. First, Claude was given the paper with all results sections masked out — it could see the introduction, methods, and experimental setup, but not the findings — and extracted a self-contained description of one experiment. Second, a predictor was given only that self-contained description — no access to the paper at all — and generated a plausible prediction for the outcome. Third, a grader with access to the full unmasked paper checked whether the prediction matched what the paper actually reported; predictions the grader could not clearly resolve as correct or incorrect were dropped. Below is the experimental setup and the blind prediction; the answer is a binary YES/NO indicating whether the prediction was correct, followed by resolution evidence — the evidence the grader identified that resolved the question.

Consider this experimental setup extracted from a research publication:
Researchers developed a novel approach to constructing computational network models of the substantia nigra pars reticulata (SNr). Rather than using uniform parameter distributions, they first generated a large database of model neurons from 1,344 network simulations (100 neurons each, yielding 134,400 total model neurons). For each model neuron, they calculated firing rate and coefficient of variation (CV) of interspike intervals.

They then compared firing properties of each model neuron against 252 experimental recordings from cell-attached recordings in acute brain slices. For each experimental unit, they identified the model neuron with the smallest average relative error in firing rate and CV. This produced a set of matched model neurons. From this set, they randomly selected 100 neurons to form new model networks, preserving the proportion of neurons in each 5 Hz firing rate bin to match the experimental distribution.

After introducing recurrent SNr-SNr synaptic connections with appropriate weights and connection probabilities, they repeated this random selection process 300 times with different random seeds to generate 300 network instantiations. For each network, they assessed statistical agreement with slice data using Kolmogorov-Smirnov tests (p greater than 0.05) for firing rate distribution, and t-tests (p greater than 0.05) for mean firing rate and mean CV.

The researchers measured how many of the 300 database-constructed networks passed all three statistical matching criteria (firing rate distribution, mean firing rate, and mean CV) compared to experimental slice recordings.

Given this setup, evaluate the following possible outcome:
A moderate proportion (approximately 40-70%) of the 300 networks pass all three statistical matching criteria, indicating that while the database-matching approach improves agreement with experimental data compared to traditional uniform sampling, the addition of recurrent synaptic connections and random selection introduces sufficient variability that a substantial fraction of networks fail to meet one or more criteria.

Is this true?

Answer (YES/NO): NO